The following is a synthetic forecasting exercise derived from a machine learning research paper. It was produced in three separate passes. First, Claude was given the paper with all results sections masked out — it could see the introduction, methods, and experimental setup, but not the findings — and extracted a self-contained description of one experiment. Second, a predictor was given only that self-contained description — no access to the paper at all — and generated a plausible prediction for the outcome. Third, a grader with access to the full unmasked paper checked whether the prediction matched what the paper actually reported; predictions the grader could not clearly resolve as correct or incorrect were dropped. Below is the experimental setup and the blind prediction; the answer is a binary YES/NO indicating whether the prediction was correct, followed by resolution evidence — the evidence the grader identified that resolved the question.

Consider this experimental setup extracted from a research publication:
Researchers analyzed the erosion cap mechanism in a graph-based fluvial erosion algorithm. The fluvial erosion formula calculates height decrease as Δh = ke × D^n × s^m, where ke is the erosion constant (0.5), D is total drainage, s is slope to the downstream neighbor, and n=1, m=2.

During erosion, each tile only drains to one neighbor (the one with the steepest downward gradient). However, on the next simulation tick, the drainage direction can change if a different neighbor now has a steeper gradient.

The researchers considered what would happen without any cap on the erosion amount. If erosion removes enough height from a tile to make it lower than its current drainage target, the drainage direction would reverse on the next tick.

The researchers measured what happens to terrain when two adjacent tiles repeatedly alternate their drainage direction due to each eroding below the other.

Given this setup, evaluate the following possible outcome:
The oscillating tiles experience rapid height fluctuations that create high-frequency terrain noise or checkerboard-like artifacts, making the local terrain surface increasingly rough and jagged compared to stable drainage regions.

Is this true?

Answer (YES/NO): NO